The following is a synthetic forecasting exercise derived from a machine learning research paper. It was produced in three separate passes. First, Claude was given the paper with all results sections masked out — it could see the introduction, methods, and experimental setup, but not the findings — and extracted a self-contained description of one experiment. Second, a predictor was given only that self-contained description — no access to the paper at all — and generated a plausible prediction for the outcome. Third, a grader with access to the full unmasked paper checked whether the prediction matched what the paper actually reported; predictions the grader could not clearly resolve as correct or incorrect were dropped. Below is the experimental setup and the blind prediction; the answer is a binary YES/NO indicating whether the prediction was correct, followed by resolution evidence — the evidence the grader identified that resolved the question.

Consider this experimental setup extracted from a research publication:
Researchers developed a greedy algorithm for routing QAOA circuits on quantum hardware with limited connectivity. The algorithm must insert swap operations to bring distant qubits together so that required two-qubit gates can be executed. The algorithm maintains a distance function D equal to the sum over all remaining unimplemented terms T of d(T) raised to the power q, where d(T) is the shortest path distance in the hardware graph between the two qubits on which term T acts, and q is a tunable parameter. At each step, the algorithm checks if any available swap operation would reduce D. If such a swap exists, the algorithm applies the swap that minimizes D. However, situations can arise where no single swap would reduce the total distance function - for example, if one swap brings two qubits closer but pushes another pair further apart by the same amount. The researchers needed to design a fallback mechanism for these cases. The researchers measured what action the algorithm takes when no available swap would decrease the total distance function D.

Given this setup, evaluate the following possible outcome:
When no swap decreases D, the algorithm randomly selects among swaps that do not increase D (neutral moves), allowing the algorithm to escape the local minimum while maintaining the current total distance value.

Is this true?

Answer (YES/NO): NO